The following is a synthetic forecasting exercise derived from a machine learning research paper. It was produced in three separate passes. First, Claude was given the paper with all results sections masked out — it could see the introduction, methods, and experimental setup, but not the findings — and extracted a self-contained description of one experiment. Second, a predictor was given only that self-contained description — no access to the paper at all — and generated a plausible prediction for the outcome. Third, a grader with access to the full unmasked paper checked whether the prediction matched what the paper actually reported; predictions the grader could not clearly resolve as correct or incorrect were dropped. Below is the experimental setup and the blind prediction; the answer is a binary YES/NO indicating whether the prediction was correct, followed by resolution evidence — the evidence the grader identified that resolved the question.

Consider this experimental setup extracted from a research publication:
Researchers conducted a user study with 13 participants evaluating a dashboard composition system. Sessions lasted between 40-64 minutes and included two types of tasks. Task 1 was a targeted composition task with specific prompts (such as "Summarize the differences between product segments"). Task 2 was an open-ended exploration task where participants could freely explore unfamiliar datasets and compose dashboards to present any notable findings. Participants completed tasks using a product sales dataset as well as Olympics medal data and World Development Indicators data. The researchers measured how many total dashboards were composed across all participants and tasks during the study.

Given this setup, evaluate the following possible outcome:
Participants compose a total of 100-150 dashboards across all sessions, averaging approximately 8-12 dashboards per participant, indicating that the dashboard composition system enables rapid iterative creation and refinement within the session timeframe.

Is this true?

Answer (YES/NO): NO